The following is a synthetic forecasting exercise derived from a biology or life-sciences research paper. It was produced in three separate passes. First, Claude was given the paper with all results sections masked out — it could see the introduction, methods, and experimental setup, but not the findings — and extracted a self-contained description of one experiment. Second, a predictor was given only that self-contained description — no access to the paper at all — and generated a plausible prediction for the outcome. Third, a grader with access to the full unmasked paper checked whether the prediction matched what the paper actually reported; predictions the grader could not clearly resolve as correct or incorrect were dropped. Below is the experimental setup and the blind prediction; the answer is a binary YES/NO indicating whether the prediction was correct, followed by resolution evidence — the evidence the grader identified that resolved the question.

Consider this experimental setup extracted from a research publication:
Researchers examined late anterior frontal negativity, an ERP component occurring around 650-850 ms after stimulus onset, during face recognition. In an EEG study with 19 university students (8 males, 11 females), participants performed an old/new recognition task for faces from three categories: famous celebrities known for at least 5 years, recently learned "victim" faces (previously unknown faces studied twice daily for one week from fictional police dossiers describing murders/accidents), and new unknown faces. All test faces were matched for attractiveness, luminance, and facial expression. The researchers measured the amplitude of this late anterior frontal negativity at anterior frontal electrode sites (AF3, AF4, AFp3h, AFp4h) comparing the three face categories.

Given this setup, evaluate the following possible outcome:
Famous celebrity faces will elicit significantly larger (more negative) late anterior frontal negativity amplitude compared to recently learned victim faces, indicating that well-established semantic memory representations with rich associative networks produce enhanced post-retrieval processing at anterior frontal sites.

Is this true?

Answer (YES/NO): NO